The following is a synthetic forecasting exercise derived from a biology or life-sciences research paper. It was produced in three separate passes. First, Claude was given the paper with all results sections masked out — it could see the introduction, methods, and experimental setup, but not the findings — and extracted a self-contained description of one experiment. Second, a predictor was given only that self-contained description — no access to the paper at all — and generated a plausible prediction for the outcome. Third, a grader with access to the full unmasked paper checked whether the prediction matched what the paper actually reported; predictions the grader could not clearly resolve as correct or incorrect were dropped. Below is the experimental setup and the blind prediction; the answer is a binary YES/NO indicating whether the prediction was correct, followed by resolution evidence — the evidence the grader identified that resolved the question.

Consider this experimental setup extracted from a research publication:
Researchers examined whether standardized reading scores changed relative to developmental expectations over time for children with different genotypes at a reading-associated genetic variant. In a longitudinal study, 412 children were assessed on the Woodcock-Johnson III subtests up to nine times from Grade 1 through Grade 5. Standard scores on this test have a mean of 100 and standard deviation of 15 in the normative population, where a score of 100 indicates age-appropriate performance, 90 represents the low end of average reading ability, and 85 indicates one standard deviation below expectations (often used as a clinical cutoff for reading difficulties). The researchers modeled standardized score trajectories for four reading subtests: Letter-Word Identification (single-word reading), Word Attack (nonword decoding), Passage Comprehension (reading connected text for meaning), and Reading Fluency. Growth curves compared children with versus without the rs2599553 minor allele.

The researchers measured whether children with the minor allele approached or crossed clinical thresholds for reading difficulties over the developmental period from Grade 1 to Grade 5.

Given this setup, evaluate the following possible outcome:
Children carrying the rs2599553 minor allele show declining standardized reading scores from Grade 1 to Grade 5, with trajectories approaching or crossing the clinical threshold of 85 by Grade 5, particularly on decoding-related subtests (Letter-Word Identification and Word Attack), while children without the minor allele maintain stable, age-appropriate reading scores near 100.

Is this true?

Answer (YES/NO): NO